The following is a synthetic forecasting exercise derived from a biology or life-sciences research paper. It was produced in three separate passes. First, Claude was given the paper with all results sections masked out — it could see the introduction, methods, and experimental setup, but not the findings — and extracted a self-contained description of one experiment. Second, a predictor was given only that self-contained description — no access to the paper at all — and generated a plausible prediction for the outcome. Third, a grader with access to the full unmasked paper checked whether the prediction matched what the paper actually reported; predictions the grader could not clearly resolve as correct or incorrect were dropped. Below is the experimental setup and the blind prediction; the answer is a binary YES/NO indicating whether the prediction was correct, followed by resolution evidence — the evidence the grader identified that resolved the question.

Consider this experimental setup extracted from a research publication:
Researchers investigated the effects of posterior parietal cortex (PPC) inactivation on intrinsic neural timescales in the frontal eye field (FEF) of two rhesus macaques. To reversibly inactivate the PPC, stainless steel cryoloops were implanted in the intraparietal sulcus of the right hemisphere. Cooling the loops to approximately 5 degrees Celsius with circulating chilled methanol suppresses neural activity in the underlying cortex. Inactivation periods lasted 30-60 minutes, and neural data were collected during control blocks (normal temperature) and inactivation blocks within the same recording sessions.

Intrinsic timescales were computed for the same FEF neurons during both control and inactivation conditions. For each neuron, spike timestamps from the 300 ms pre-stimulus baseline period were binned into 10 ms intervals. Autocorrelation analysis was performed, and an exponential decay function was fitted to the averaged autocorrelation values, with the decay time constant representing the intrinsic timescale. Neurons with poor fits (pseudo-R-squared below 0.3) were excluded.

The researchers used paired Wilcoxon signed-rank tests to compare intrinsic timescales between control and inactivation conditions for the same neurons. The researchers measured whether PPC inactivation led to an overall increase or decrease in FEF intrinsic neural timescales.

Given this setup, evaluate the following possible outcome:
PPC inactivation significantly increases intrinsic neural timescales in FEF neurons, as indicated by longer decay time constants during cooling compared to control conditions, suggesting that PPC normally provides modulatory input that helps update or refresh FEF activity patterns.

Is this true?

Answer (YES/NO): YES